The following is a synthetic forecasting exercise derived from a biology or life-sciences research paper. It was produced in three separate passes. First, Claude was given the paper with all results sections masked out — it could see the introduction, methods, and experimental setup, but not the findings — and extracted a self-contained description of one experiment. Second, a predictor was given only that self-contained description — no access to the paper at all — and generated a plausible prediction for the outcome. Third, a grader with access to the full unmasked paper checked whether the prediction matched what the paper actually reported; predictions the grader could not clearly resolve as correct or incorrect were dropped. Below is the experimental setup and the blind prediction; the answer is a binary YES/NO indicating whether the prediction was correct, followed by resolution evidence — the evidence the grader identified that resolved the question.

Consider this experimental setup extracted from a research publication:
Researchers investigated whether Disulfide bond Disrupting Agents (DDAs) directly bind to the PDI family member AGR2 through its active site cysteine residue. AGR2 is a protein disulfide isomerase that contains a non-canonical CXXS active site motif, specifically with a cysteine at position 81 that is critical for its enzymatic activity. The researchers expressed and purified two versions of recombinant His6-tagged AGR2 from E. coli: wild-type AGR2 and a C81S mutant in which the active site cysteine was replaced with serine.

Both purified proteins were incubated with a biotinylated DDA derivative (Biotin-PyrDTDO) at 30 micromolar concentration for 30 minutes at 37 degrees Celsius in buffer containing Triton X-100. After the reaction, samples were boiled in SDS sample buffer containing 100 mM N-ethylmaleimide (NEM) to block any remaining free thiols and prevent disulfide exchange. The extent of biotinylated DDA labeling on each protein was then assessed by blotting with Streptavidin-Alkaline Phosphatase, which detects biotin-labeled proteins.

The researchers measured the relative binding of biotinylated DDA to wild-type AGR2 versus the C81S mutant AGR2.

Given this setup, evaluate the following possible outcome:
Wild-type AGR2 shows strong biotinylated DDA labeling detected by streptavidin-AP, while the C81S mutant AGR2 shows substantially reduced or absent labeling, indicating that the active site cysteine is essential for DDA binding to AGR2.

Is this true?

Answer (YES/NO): YES